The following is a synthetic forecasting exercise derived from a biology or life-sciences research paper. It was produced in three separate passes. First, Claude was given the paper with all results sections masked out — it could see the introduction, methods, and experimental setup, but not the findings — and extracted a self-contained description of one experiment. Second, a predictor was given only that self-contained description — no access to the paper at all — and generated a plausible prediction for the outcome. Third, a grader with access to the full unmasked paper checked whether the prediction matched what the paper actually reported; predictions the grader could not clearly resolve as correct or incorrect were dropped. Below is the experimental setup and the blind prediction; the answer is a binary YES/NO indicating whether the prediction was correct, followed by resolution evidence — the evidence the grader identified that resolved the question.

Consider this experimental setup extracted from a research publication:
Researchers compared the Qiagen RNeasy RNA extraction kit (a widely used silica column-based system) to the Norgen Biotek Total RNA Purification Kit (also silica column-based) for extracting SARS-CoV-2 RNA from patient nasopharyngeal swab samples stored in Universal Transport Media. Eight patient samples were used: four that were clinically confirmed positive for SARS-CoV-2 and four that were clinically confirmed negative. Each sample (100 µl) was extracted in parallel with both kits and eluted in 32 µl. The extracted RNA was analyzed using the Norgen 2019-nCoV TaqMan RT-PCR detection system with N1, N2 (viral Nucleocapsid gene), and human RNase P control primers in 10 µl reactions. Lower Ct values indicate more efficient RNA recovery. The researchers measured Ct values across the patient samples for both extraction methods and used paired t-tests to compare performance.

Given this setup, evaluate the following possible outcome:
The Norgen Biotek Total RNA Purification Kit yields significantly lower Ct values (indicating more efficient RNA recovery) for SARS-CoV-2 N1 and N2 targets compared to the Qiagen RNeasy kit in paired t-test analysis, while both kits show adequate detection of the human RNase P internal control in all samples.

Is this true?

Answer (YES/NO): NO